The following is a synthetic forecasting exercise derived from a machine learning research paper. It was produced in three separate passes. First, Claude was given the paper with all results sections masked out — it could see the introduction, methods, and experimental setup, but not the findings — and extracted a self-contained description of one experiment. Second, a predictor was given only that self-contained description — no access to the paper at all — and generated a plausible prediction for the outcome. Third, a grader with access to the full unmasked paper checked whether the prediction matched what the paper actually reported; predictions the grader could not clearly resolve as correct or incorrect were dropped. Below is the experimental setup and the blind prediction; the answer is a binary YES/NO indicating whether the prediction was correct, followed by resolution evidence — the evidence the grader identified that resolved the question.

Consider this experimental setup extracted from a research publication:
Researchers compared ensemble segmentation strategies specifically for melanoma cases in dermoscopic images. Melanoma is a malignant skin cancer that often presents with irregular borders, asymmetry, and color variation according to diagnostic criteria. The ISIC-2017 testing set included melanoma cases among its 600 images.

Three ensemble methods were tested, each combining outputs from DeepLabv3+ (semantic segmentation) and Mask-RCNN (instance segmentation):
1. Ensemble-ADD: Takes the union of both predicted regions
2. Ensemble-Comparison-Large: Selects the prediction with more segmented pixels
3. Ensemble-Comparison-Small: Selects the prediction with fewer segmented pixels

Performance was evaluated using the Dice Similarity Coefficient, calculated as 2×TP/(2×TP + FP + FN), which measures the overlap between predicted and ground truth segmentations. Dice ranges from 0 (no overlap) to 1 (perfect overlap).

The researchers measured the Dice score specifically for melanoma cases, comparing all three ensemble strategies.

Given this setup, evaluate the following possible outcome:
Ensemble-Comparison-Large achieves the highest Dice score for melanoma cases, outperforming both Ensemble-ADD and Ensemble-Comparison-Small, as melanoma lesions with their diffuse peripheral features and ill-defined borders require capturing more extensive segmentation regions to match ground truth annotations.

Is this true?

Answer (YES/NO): NO